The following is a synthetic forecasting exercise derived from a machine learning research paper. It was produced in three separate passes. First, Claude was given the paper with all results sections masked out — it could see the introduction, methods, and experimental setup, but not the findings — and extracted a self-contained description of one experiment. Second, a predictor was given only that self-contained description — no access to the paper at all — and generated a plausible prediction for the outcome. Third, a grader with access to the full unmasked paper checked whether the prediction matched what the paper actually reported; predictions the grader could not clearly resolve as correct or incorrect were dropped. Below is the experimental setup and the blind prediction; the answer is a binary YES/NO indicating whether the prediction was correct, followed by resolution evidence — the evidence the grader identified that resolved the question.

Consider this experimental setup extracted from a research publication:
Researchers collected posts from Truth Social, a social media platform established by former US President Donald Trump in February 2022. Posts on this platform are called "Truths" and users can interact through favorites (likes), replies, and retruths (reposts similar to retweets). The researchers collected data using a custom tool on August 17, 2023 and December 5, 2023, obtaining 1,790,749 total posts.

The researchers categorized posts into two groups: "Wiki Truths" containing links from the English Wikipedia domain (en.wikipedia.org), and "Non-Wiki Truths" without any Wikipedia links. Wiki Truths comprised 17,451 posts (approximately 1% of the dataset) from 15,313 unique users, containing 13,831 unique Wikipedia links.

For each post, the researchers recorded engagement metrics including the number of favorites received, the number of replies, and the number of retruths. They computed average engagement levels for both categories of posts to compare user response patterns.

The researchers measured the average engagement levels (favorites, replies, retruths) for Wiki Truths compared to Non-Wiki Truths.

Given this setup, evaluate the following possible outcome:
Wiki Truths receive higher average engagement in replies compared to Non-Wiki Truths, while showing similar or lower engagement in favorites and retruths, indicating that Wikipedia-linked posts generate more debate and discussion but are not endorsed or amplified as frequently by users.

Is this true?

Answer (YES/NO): NO